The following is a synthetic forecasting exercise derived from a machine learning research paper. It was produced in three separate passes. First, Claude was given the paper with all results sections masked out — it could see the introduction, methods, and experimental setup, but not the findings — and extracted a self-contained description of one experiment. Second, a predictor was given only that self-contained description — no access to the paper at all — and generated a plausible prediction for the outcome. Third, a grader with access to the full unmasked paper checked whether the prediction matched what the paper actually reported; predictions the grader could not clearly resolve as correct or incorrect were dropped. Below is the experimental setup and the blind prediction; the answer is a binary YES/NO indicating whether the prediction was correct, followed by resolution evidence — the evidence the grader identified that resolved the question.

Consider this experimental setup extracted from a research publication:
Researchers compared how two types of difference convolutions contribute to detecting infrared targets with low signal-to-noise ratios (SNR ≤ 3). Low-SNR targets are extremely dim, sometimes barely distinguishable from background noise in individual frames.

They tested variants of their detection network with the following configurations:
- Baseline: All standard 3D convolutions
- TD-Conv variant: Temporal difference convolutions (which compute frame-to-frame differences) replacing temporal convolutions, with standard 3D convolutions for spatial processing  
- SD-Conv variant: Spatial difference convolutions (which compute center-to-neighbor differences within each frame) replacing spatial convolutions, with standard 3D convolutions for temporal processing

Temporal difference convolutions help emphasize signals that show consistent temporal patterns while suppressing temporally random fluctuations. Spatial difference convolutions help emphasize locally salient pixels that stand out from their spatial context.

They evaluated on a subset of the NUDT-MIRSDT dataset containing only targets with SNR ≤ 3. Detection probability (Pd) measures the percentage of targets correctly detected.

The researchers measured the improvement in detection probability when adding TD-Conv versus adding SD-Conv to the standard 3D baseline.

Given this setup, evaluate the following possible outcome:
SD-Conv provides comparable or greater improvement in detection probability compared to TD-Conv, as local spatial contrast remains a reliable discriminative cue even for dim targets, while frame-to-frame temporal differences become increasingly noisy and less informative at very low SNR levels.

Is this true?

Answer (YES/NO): NO